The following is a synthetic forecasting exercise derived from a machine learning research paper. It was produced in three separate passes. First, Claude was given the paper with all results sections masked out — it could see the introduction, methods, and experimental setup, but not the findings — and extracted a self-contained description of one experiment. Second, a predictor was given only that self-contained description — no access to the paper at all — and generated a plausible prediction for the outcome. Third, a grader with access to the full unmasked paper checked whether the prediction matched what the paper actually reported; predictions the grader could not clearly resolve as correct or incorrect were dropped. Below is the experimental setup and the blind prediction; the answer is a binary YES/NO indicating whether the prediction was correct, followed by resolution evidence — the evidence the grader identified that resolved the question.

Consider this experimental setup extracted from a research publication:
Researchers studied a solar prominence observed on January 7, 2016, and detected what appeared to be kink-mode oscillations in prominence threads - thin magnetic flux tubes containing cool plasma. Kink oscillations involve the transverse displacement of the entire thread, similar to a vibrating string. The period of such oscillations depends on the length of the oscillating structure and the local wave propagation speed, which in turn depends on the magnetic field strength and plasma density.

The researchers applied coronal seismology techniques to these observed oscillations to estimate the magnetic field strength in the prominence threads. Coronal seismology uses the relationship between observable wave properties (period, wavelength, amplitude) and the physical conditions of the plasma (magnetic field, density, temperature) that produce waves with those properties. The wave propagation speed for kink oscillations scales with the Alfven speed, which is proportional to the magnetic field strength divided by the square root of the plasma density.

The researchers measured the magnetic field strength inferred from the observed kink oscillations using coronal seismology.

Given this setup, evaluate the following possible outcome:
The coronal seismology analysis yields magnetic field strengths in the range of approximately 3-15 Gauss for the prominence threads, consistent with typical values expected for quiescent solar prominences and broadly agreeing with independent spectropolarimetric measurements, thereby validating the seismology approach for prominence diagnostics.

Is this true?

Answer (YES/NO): NO